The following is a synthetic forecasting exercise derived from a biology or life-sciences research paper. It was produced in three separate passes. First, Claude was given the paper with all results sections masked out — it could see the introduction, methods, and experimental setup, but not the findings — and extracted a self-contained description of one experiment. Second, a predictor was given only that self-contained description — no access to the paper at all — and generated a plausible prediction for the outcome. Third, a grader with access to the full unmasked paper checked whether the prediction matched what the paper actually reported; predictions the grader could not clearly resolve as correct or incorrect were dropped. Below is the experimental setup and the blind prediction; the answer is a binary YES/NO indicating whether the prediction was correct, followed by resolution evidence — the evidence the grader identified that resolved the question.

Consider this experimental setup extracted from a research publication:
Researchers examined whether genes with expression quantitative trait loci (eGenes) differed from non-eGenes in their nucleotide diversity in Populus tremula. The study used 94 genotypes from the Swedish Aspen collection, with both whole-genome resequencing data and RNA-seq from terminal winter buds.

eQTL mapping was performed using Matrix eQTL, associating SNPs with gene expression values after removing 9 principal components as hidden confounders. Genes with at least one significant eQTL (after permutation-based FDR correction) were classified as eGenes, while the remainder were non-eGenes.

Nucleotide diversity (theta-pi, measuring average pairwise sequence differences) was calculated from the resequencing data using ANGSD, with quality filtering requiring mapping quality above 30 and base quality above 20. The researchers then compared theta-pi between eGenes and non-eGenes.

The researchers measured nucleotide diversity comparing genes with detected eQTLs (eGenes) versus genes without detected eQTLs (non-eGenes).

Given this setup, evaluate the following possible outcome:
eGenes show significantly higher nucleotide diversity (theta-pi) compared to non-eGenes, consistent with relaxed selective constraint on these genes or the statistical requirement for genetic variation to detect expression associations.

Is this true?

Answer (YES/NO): YES